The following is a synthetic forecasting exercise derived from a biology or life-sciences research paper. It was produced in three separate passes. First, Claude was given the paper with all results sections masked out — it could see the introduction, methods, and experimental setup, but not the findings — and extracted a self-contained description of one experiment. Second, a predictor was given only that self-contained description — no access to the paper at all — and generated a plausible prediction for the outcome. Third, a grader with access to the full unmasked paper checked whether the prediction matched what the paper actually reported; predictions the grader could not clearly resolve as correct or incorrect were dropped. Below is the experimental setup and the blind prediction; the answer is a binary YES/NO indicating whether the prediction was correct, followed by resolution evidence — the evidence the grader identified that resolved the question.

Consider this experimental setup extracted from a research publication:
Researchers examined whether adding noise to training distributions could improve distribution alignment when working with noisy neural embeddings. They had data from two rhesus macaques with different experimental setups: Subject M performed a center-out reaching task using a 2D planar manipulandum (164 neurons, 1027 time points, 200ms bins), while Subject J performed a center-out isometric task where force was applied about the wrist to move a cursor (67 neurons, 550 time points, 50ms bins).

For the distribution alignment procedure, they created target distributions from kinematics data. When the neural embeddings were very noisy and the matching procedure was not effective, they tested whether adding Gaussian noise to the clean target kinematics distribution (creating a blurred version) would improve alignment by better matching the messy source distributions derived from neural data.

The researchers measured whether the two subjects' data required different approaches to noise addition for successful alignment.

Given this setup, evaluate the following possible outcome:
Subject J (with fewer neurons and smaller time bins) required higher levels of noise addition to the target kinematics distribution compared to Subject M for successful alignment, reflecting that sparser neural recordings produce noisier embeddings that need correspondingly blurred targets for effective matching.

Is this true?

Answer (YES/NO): YES